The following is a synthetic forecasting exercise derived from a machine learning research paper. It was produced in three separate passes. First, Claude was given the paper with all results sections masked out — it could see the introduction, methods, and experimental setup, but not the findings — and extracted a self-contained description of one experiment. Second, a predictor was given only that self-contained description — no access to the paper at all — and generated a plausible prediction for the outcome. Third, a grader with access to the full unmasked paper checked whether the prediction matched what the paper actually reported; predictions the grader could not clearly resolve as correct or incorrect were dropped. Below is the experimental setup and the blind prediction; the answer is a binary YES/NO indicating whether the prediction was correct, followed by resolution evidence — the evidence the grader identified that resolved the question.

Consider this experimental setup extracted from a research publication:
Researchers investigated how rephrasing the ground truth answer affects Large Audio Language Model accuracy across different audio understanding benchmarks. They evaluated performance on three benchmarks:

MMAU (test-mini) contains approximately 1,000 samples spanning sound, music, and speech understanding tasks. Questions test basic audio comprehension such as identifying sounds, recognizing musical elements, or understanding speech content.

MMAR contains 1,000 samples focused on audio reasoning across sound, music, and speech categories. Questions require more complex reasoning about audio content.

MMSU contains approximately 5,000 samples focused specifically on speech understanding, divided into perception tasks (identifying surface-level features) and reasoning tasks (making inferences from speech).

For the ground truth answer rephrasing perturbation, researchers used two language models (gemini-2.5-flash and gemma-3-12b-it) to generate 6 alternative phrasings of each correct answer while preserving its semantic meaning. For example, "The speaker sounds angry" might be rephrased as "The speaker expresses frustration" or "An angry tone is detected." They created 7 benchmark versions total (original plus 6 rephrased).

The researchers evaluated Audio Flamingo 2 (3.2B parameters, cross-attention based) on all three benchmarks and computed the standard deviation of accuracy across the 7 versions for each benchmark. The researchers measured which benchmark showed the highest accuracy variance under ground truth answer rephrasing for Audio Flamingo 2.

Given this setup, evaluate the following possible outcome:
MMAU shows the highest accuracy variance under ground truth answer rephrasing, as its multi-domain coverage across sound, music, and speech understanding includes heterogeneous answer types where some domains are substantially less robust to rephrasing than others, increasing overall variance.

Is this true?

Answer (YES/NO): NO